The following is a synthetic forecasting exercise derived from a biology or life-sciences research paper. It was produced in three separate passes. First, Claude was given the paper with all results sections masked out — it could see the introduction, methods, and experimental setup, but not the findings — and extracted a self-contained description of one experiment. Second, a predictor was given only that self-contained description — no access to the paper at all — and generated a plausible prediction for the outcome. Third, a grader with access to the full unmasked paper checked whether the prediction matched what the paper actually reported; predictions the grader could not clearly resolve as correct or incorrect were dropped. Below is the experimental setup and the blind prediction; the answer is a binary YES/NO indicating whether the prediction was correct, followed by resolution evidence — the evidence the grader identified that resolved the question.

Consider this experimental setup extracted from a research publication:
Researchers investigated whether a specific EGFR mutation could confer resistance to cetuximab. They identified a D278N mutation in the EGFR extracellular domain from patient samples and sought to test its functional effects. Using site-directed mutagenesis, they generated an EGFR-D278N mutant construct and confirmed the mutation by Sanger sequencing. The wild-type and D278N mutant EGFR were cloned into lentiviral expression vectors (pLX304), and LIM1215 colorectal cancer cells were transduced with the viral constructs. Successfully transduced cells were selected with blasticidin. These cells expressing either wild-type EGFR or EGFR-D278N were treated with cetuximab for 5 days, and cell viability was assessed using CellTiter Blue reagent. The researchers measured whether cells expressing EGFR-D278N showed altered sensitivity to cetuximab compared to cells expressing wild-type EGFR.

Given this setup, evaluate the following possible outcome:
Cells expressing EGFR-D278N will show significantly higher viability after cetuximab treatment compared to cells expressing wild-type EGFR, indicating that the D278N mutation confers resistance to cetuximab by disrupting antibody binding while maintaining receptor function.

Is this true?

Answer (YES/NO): NO